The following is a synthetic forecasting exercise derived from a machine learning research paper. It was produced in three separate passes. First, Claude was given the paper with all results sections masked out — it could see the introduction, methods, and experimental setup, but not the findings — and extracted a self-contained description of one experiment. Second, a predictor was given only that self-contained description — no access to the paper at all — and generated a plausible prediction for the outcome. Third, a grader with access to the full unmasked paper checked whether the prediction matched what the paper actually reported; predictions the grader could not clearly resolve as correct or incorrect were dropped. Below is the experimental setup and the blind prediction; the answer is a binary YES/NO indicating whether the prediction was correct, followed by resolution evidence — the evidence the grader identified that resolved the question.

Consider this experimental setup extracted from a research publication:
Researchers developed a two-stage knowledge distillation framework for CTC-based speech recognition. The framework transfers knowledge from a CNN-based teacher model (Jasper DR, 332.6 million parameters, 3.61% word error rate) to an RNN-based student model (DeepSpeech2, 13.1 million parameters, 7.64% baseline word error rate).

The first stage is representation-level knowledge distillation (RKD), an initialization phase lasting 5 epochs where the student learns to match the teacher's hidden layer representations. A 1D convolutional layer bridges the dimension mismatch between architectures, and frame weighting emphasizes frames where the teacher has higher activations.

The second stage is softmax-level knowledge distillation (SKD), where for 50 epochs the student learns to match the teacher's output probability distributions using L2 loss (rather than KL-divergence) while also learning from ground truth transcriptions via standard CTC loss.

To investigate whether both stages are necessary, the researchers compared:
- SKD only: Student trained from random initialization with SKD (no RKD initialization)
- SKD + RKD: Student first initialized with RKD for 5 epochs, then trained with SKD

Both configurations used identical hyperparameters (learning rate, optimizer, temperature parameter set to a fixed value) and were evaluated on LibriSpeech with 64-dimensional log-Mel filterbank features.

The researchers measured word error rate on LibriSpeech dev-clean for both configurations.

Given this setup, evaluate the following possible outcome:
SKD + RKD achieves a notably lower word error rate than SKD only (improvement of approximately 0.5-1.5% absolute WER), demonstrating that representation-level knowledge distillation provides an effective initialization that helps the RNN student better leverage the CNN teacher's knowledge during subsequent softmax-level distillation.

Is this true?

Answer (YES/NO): YES